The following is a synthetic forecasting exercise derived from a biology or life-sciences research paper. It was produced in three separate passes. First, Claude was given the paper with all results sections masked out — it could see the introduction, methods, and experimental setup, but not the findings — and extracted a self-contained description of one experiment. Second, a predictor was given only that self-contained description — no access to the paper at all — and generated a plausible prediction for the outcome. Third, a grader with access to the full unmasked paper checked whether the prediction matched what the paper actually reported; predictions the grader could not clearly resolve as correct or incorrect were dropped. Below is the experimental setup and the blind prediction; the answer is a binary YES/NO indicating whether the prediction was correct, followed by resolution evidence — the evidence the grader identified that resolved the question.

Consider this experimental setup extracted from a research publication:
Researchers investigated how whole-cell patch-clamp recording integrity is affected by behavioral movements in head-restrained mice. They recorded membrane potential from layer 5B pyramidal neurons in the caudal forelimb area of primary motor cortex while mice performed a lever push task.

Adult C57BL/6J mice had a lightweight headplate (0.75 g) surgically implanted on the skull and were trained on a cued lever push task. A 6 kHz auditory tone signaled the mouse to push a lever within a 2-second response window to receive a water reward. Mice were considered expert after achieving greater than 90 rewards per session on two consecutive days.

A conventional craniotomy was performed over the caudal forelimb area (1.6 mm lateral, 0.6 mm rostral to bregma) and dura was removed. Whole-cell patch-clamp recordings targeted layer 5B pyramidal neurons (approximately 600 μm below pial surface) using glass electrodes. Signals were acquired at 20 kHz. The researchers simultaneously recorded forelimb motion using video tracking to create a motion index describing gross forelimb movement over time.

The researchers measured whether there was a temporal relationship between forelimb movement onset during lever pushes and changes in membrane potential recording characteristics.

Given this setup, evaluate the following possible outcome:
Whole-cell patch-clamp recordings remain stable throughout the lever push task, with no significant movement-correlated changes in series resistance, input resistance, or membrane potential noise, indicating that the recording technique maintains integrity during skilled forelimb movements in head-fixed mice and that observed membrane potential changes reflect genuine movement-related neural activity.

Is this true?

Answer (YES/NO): NO